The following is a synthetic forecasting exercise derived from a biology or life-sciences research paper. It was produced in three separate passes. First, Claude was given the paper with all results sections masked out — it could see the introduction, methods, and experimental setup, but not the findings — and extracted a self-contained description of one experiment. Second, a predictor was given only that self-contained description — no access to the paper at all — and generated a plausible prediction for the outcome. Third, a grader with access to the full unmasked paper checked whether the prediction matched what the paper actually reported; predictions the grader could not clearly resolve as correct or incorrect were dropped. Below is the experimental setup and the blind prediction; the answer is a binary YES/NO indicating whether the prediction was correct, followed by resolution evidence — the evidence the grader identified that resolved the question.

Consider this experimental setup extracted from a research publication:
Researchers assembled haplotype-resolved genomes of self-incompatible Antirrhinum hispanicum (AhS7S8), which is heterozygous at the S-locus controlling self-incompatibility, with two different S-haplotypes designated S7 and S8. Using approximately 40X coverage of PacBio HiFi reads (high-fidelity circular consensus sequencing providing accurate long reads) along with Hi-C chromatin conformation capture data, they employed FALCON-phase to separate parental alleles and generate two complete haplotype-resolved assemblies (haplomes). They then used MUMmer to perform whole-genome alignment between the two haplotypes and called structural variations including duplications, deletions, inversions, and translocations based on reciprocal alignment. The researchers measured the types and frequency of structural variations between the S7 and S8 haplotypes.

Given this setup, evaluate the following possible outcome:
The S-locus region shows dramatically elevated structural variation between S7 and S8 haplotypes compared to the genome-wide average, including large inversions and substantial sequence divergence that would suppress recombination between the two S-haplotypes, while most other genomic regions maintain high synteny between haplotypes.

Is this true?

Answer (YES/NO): NO